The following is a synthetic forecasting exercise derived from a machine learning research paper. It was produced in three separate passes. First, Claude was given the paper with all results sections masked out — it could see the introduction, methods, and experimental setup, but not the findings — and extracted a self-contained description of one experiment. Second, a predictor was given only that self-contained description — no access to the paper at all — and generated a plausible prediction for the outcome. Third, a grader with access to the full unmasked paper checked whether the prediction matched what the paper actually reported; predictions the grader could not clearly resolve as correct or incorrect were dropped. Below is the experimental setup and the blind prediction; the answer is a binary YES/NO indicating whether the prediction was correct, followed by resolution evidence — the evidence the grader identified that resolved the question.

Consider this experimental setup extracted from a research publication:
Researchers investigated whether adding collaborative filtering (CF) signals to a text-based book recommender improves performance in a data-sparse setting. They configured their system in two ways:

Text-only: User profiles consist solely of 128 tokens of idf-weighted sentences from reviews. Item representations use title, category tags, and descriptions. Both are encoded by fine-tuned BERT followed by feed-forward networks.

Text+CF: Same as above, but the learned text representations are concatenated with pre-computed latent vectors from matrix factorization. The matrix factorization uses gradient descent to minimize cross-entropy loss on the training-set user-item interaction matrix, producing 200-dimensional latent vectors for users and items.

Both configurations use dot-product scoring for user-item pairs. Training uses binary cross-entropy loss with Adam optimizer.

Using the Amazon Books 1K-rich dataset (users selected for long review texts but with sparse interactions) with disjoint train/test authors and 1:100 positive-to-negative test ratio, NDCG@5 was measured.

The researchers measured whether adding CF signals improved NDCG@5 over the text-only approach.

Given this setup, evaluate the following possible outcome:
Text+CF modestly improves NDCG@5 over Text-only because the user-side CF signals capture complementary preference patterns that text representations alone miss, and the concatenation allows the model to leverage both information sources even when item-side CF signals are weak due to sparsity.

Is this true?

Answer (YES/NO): NO